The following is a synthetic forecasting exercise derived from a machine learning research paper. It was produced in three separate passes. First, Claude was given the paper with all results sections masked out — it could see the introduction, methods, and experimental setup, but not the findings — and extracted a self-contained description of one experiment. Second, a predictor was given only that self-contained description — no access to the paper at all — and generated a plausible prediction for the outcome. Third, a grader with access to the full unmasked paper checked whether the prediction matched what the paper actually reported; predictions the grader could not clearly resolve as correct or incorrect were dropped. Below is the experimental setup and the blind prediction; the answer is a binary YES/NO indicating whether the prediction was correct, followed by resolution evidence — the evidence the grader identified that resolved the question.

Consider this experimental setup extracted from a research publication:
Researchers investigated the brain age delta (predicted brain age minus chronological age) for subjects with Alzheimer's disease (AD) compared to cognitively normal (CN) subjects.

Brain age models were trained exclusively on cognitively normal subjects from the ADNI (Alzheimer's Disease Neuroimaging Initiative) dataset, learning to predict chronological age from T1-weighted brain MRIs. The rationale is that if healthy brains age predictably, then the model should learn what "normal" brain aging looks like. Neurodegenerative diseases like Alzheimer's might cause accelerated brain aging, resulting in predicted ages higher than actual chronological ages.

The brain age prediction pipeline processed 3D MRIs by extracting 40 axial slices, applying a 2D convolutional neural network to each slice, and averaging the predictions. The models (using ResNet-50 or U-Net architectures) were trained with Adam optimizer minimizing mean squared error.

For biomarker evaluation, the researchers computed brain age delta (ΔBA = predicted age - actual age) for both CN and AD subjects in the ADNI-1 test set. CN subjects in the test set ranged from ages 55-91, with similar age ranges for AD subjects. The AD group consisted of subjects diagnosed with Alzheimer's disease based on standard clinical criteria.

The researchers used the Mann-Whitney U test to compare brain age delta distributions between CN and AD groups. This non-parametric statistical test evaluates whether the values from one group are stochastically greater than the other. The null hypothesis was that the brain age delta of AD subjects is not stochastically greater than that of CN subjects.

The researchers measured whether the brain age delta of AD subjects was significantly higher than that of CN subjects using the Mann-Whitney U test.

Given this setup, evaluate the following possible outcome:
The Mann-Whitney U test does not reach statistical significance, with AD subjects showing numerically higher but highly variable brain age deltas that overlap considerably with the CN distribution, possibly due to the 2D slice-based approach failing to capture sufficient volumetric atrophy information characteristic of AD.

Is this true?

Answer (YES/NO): NO